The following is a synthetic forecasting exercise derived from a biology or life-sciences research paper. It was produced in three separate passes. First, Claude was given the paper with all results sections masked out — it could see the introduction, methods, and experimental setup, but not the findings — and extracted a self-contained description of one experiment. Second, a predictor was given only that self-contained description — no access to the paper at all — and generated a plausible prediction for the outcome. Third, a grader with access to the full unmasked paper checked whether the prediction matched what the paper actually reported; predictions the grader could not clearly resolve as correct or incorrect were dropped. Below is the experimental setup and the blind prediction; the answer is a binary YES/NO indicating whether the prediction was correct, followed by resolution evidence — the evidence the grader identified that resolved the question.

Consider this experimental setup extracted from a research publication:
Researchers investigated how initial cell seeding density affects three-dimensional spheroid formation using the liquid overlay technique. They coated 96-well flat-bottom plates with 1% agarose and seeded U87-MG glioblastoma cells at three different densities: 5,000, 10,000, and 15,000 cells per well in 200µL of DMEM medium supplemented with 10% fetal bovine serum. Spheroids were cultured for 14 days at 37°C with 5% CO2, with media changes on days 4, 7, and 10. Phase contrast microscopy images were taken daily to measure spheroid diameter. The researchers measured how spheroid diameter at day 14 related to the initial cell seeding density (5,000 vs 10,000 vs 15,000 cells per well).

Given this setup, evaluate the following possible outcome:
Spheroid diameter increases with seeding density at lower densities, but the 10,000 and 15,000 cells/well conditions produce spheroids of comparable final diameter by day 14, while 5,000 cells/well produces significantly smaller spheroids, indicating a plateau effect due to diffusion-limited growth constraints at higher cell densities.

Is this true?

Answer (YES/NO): NO